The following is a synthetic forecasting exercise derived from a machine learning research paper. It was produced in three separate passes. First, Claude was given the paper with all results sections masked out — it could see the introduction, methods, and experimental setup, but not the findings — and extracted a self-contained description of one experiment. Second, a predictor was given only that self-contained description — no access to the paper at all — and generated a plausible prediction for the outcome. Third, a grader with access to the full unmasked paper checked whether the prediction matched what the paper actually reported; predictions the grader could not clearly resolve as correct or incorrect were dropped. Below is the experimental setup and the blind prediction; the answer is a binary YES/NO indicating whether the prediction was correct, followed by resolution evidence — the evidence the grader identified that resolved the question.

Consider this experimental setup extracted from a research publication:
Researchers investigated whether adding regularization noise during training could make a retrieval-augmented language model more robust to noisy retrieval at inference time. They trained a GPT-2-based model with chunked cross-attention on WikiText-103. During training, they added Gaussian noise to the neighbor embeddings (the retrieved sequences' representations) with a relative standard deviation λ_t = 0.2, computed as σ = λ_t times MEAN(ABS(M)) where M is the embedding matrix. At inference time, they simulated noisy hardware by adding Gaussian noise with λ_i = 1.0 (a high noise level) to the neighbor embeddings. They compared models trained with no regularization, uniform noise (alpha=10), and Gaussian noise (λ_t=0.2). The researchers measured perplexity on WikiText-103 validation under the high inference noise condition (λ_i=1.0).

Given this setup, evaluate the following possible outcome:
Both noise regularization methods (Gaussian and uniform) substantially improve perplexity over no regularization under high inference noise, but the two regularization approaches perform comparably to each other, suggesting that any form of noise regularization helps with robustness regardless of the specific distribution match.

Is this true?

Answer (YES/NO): NO